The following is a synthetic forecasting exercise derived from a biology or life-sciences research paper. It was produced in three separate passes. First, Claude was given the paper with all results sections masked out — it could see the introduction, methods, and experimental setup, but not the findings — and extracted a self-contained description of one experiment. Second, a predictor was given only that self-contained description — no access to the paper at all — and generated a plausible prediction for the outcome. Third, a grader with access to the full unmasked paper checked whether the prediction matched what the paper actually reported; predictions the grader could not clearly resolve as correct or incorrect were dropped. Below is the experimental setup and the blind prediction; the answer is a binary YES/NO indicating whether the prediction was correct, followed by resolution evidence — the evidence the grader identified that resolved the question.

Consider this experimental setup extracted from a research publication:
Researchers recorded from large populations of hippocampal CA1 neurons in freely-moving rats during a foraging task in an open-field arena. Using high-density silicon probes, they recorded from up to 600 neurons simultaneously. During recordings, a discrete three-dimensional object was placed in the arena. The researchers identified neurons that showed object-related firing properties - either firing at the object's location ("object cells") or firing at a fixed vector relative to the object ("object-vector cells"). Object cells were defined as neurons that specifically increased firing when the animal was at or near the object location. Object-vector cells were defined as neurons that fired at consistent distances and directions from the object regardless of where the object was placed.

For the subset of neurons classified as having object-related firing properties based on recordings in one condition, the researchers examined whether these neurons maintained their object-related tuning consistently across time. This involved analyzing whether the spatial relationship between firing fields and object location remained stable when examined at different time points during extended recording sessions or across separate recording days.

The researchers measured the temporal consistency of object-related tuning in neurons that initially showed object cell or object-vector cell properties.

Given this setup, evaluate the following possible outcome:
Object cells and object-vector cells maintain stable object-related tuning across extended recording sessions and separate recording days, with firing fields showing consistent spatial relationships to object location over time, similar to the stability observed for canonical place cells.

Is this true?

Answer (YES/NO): NO